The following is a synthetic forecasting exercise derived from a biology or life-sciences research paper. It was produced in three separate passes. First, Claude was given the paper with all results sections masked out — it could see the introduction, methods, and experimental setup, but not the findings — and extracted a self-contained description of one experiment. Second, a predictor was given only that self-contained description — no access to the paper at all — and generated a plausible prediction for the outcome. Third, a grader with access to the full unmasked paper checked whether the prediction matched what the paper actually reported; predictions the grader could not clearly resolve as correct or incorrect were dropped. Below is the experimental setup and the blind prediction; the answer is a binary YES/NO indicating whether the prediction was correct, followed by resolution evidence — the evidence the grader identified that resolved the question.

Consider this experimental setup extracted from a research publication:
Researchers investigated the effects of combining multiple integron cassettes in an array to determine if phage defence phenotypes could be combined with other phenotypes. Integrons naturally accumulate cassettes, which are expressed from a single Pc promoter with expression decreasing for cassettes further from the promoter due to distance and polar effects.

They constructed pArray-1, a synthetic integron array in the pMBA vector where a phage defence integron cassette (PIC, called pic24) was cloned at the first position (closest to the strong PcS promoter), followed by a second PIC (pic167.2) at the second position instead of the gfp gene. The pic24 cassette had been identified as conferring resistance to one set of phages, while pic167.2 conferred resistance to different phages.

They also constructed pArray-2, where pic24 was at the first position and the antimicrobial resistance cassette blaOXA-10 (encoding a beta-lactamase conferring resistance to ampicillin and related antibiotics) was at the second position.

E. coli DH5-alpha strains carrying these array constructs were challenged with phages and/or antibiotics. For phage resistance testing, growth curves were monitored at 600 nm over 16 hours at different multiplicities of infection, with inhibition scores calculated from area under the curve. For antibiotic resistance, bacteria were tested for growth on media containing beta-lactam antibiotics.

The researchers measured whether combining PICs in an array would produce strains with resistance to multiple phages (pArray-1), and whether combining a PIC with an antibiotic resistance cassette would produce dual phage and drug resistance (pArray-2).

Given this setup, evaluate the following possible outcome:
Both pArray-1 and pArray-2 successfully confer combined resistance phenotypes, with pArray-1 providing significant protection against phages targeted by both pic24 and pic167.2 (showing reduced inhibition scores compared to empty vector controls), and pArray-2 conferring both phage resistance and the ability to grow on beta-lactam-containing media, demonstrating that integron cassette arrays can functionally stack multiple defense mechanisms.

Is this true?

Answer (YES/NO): YES